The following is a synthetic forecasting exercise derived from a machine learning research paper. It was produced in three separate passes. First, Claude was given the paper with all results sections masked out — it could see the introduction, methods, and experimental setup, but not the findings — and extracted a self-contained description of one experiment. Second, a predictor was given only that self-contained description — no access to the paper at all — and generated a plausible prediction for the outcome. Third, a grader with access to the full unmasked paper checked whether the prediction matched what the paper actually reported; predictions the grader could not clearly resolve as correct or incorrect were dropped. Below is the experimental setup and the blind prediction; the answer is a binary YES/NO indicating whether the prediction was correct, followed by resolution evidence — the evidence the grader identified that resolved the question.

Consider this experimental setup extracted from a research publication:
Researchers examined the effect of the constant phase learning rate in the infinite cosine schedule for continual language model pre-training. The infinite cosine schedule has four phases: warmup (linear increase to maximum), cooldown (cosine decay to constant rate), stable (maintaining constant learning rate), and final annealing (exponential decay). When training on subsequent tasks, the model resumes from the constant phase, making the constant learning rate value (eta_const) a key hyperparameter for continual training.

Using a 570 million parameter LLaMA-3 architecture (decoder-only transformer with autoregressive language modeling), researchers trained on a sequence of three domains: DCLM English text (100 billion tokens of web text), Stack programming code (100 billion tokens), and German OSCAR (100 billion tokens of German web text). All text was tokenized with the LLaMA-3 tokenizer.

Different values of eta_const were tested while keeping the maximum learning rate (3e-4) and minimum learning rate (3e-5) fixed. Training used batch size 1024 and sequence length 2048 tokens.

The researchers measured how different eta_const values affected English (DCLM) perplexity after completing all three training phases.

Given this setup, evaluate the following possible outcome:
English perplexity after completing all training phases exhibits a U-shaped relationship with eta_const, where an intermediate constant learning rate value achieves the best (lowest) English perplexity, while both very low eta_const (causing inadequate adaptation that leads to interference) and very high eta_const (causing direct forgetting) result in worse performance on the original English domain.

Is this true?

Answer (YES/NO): NO